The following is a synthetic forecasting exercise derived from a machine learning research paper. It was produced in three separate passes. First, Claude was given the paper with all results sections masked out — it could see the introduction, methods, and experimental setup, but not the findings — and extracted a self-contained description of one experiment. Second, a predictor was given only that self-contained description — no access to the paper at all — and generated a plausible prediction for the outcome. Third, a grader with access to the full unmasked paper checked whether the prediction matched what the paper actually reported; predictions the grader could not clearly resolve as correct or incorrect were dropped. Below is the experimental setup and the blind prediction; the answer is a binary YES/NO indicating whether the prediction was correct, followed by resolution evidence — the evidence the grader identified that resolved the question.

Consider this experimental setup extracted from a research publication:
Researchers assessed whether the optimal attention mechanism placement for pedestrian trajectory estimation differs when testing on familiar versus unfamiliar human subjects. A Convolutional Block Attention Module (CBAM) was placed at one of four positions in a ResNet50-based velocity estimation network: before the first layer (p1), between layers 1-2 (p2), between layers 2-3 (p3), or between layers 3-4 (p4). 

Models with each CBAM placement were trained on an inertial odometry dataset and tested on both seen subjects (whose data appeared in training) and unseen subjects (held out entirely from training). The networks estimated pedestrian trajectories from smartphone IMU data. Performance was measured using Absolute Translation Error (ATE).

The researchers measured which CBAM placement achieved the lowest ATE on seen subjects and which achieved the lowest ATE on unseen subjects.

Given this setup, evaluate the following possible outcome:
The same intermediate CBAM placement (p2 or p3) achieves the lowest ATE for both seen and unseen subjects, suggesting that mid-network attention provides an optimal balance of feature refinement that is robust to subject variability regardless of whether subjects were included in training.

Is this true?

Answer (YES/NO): NO